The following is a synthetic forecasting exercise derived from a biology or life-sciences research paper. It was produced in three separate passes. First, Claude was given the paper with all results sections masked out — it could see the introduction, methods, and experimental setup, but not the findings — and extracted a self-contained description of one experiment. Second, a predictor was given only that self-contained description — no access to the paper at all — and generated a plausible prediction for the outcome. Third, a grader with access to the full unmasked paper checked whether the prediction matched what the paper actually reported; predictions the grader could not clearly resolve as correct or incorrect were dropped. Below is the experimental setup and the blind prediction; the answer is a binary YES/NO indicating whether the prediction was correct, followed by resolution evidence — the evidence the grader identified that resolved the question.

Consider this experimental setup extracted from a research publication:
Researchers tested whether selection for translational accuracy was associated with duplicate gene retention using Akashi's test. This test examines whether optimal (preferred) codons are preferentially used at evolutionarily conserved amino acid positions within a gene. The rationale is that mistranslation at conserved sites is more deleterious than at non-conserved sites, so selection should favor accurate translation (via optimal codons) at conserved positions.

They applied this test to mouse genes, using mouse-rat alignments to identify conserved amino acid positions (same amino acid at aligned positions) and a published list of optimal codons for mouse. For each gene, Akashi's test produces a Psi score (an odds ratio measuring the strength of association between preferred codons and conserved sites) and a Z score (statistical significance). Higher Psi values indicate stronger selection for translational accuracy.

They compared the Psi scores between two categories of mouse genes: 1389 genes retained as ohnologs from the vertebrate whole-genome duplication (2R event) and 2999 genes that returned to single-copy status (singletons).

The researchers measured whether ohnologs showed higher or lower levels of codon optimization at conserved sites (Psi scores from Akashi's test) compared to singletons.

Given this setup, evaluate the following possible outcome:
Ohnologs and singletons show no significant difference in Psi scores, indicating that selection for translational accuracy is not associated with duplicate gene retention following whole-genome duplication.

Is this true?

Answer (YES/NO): NO